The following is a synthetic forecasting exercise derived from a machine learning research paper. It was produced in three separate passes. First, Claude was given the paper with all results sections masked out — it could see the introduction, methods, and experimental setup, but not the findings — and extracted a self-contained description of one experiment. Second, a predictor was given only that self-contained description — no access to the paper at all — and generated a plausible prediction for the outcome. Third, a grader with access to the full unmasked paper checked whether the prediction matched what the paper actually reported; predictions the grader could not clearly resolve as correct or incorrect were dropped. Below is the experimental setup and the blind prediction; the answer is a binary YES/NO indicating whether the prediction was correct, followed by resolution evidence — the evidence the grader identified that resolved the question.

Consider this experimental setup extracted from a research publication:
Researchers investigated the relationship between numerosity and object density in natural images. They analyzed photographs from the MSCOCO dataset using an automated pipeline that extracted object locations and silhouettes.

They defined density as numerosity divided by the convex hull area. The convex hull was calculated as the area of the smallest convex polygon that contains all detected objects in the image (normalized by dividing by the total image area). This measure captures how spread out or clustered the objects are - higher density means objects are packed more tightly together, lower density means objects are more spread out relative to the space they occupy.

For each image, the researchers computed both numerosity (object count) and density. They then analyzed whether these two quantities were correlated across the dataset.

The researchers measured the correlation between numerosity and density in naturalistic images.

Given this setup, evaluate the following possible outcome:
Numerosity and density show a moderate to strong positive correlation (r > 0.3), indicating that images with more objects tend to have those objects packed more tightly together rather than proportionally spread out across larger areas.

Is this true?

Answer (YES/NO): YES